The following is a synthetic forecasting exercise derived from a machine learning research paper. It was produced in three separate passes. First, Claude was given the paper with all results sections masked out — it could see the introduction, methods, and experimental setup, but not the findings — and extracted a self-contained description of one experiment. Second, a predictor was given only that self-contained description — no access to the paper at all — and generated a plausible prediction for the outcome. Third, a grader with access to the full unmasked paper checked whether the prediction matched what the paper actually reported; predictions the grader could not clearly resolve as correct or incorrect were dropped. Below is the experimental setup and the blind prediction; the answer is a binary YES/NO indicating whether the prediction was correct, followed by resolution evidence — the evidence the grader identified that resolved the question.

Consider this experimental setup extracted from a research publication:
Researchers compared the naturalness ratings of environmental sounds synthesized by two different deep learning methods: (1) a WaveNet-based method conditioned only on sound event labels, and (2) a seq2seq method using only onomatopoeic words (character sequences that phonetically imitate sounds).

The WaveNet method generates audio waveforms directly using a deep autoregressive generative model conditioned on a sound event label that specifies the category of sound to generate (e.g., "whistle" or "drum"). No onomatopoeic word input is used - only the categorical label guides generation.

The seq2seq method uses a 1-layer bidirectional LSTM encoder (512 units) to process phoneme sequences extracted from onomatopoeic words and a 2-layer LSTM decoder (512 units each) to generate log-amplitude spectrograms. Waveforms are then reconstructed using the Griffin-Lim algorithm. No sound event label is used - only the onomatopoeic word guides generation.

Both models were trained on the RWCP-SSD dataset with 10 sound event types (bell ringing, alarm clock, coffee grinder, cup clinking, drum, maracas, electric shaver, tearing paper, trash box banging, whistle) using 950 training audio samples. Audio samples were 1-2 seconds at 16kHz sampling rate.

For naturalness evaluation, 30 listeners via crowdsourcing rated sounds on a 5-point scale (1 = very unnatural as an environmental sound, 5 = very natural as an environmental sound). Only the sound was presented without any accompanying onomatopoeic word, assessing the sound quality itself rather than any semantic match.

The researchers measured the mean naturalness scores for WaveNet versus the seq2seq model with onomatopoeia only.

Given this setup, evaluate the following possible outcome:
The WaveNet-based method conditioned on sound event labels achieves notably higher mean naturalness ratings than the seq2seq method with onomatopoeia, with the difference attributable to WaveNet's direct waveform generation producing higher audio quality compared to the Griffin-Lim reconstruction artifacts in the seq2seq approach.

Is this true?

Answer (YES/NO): NO